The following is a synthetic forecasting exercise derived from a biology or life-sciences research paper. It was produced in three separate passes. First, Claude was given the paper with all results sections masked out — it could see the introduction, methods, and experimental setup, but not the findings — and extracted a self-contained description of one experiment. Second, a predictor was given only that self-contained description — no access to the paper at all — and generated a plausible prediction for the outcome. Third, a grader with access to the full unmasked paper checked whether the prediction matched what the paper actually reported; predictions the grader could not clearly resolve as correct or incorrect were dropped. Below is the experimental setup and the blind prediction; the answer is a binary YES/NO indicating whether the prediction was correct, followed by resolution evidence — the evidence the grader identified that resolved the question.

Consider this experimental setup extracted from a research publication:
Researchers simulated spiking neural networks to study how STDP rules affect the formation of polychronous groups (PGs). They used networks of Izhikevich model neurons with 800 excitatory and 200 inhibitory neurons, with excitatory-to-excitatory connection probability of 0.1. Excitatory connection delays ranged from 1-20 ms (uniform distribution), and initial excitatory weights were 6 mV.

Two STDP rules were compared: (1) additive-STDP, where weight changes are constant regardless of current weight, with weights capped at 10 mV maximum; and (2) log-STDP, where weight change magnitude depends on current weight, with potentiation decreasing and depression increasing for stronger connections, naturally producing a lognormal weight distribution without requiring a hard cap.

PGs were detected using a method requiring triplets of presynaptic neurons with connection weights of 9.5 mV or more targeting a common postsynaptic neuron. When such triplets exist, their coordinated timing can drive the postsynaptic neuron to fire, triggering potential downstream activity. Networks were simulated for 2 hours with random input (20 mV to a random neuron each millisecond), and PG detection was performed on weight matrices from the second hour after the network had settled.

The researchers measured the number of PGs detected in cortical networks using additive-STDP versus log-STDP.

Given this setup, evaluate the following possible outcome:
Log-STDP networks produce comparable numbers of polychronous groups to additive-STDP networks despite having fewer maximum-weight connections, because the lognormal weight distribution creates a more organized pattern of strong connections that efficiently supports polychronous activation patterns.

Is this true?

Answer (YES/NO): NO